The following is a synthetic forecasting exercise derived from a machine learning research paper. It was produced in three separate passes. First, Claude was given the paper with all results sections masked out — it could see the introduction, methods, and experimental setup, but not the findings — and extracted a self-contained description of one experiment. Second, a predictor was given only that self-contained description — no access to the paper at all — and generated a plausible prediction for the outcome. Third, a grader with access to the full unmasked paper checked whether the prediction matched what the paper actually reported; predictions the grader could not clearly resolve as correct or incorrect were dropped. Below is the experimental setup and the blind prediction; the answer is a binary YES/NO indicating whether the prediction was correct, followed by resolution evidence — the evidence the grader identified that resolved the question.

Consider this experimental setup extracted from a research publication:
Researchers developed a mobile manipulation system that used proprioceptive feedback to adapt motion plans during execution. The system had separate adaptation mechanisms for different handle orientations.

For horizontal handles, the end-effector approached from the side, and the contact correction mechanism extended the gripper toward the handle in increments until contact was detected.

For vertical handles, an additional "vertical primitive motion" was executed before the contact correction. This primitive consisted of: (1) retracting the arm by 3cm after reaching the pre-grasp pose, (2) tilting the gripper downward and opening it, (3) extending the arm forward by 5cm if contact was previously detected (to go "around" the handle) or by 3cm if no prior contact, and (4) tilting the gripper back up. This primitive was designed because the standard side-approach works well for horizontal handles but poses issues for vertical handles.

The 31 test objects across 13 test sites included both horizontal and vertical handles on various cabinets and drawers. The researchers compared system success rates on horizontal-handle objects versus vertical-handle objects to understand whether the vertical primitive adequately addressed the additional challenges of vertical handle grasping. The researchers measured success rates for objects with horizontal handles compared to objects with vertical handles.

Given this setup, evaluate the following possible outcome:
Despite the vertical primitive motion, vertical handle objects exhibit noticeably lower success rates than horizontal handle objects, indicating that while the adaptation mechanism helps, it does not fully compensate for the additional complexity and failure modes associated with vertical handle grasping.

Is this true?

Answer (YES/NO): YES